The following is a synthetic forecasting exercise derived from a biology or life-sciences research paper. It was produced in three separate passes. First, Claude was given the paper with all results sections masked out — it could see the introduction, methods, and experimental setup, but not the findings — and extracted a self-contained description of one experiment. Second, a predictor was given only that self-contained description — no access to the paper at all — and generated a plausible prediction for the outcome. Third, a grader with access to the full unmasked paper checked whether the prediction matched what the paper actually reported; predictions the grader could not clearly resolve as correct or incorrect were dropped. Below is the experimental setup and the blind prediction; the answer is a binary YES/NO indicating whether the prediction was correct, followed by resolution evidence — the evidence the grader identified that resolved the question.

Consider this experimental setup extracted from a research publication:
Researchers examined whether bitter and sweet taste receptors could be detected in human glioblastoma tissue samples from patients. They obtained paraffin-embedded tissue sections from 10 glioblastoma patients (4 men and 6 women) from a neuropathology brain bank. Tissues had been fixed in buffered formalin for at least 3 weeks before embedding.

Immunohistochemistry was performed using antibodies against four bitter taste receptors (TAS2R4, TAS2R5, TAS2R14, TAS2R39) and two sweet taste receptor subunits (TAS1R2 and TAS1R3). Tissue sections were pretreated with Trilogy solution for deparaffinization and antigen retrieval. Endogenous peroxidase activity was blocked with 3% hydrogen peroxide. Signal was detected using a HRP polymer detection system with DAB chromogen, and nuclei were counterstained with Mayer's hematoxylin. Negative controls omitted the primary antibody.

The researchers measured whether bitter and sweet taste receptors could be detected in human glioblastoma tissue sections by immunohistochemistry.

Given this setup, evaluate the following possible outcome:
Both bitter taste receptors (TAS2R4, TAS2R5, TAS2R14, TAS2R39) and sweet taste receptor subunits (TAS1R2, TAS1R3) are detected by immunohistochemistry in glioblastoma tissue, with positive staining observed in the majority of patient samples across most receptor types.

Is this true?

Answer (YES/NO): YES